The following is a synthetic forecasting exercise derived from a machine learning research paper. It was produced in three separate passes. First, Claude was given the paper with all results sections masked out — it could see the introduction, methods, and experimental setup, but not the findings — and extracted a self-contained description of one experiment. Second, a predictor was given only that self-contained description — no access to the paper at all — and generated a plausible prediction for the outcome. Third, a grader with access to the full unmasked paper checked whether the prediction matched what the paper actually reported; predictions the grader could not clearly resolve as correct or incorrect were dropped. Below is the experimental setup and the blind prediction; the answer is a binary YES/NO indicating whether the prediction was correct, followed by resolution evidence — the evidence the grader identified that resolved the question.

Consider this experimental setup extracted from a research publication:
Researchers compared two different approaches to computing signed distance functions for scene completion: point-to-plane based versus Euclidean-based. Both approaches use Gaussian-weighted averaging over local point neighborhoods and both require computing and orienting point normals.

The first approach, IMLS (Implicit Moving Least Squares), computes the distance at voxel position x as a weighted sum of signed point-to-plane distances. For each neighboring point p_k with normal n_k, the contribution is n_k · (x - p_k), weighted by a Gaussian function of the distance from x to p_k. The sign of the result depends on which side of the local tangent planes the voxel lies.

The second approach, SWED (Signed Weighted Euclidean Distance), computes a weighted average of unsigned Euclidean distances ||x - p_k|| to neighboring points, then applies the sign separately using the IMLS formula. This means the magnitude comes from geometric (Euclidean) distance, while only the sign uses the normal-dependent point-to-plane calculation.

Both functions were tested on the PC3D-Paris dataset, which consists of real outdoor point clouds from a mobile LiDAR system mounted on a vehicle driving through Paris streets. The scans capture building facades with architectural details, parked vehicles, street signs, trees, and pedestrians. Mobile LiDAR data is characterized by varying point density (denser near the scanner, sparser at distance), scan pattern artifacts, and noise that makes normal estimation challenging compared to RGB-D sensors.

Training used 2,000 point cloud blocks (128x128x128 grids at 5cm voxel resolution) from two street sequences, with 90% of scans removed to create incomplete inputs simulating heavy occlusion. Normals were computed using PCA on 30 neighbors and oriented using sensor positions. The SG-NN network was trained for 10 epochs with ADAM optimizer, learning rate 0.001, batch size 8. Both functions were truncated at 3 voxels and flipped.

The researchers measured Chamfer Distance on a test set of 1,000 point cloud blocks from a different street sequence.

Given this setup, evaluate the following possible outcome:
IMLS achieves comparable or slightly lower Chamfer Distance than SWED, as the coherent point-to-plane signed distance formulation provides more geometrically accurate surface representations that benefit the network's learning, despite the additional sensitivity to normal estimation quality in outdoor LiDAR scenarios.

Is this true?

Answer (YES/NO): YES